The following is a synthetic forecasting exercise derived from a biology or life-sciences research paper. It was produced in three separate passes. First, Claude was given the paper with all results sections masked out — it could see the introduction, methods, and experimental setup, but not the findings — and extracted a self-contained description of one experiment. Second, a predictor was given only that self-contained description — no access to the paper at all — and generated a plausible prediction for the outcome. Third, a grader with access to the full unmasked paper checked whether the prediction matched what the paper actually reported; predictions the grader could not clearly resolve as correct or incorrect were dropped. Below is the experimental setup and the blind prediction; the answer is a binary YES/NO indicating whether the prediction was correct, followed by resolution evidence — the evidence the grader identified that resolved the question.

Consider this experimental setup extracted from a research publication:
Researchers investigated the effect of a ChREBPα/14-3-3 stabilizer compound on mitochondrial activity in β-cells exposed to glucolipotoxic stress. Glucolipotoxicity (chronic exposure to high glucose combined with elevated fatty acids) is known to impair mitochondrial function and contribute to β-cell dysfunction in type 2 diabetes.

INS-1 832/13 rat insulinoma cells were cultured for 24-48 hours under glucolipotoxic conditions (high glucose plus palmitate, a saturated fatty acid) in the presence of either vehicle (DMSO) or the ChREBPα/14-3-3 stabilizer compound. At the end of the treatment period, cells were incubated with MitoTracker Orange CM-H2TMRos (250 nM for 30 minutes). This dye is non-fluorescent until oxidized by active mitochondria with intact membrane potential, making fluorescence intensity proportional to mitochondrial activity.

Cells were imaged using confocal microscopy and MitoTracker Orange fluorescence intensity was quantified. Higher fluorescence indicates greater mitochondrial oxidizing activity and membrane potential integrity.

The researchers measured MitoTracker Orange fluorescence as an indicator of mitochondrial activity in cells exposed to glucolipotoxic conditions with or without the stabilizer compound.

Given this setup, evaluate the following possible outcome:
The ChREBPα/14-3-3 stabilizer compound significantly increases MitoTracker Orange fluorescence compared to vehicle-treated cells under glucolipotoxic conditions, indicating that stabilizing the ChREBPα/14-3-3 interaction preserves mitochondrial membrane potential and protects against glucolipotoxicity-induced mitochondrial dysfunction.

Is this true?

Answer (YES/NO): YES